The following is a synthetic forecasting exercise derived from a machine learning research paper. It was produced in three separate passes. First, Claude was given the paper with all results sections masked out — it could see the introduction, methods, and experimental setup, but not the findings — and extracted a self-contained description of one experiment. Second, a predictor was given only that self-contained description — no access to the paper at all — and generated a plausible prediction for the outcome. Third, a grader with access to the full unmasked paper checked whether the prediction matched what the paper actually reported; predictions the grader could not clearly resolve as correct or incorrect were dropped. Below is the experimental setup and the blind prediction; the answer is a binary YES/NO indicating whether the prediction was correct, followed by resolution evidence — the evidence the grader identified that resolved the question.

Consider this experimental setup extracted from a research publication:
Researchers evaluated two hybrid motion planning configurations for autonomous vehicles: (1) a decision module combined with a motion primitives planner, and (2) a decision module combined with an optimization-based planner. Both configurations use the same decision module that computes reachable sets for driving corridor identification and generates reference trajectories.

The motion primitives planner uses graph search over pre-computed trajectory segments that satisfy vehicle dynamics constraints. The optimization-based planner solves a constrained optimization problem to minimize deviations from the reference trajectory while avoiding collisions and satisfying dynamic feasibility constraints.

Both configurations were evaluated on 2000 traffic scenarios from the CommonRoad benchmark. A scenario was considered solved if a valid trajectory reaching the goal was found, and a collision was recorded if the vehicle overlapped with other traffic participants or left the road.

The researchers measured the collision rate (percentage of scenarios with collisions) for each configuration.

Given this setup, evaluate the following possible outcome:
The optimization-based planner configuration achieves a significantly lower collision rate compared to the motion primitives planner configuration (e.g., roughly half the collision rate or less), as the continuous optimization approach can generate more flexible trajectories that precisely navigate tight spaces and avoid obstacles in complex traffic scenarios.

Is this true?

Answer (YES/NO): NO